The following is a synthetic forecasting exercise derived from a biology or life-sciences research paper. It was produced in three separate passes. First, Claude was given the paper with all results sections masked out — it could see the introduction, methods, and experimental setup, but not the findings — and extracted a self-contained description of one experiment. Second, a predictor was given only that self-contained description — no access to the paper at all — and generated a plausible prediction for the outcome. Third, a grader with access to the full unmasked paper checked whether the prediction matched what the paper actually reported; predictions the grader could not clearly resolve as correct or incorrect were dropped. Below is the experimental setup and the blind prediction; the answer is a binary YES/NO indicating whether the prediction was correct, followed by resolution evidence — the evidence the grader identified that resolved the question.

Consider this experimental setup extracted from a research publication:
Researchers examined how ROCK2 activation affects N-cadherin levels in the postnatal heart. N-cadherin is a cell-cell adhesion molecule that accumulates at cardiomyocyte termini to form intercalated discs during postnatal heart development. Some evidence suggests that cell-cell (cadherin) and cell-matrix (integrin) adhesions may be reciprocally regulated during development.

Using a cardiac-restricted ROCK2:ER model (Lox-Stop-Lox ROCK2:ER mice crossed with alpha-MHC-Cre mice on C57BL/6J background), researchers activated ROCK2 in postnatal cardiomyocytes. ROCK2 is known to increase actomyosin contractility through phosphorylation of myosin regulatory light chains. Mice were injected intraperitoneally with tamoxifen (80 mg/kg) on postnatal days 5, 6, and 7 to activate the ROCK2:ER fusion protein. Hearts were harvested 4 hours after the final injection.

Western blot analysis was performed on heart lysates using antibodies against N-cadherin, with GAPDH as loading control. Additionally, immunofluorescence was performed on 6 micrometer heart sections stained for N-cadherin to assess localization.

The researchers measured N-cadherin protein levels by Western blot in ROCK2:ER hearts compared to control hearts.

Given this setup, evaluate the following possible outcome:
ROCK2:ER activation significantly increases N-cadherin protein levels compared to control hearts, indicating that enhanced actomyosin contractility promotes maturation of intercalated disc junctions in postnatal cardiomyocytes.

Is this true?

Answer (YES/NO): NO